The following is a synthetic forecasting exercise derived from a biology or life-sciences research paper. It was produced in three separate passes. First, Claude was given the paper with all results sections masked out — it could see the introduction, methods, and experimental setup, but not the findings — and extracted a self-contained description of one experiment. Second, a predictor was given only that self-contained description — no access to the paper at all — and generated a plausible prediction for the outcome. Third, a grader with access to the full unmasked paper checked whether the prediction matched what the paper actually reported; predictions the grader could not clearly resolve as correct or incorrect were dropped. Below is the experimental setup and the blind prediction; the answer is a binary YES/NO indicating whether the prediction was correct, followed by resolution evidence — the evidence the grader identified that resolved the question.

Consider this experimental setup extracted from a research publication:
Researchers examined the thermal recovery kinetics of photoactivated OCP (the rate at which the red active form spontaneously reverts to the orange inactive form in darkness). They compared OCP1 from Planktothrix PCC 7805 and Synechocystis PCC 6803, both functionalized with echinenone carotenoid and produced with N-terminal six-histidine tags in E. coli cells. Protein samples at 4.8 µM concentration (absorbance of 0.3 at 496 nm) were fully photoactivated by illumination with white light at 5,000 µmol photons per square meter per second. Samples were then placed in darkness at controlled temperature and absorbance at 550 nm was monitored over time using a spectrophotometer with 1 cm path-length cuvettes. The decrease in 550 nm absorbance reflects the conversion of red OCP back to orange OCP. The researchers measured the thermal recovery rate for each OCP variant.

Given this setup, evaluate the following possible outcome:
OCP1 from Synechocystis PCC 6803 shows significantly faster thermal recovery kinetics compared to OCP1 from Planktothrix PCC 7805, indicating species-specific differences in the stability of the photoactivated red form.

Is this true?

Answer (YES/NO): NO